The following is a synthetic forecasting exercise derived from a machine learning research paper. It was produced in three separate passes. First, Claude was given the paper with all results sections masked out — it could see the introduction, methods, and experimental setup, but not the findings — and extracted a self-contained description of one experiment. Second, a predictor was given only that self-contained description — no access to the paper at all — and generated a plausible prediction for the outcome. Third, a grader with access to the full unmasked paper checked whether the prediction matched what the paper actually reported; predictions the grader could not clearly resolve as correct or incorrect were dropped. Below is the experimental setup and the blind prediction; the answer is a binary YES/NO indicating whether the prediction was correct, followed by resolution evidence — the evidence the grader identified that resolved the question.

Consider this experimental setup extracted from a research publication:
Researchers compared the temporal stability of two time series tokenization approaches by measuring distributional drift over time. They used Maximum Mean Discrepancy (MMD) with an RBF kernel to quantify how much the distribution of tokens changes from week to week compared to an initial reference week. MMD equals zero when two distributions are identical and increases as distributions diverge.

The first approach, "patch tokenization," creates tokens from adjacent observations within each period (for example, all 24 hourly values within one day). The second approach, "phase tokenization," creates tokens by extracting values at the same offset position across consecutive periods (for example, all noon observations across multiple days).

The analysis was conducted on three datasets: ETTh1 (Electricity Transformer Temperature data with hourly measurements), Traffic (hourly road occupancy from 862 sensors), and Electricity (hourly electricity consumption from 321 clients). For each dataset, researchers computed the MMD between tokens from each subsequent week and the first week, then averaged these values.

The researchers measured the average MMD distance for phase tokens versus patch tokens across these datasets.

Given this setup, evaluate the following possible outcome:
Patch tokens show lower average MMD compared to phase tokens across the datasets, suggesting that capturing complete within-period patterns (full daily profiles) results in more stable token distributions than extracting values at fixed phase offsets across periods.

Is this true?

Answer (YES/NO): NO